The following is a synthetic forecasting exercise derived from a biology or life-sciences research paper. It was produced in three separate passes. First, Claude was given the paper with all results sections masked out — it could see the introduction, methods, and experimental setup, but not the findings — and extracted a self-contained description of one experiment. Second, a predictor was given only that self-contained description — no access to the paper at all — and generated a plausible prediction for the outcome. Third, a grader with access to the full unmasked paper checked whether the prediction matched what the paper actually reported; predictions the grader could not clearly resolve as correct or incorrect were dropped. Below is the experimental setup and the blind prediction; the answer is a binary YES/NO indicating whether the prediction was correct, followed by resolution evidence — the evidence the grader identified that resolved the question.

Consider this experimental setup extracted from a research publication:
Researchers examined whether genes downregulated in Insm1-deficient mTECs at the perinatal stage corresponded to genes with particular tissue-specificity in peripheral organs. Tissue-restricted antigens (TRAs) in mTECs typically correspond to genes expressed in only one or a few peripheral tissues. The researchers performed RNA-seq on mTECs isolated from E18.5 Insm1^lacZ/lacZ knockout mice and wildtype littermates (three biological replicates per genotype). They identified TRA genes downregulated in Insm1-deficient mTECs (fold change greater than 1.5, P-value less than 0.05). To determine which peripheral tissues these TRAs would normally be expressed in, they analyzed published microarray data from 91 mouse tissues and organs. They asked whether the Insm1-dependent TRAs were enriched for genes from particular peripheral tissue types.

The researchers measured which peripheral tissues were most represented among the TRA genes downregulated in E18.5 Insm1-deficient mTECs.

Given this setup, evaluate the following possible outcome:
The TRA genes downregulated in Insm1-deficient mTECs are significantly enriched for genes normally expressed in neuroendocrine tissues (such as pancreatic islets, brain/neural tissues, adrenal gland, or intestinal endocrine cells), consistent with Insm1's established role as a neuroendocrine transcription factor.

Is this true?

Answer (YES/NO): YES